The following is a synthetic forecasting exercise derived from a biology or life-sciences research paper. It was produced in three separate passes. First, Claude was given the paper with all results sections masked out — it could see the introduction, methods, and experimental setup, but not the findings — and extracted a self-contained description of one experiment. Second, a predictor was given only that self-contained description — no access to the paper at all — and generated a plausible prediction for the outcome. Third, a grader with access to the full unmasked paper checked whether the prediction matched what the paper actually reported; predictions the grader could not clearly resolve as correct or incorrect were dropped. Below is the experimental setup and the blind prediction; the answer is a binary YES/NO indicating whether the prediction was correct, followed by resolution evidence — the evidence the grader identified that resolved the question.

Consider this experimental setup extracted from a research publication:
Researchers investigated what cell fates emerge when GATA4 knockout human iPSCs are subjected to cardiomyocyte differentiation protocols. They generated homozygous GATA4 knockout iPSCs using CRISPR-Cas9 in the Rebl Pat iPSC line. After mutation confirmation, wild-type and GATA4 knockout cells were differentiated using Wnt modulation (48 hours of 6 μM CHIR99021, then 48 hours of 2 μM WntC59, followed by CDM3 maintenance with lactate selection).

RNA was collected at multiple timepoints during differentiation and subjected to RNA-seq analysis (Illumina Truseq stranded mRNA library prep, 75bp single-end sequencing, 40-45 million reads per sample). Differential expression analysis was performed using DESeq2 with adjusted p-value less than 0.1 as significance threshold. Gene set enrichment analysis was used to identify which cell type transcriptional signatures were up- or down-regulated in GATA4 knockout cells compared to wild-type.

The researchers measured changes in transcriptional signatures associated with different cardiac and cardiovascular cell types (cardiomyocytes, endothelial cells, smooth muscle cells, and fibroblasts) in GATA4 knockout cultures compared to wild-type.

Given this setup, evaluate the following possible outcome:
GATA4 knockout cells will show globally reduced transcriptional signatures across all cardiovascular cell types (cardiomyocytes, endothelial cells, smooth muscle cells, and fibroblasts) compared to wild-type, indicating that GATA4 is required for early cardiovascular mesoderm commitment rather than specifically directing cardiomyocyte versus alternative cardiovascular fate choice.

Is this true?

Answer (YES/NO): NO